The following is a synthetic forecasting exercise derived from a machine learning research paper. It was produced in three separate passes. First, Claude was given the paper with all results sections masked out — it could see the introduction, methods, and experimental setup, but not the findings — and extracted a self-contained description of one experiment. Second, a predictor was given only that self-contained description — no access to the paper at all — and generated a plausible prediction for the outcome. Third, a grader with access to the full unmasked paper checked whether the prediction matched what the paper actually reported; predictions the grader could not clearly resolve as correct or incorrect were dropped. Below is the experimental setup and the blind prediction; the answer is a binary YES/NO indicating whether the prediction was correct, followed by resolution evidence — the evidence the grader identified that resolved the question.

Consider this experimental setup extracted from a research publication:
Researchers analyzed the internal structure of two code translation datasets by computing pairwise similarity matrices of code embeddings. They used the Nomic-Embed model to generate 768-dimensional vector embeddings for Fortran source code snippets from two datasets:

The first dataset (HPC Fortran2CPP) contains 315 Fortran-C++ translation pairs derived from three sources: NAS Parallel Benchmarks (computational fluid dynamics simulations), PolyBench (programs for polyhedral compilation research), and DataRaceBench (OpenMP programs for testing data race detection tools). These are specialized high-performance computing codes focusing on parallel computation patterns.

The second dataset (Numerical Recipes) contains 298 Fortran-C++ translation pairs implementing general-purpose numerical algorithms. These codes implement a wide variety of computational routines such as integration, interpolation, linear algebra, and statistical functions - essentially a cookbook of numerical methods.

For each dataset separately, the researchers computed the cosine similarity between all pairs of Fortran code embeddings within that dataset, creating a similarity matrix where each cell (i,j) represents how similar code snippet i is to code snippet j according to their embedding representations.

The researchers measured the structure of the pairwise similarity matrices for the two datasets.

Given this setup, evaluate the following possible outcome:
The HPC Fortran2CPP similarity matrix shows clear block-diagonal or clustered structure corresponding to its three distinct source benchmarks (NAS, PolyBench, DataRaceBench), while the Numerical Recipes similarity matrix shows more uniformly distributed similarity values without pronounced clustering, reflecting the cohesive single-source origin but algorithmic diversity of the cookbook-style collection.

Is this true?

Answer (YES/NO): NO